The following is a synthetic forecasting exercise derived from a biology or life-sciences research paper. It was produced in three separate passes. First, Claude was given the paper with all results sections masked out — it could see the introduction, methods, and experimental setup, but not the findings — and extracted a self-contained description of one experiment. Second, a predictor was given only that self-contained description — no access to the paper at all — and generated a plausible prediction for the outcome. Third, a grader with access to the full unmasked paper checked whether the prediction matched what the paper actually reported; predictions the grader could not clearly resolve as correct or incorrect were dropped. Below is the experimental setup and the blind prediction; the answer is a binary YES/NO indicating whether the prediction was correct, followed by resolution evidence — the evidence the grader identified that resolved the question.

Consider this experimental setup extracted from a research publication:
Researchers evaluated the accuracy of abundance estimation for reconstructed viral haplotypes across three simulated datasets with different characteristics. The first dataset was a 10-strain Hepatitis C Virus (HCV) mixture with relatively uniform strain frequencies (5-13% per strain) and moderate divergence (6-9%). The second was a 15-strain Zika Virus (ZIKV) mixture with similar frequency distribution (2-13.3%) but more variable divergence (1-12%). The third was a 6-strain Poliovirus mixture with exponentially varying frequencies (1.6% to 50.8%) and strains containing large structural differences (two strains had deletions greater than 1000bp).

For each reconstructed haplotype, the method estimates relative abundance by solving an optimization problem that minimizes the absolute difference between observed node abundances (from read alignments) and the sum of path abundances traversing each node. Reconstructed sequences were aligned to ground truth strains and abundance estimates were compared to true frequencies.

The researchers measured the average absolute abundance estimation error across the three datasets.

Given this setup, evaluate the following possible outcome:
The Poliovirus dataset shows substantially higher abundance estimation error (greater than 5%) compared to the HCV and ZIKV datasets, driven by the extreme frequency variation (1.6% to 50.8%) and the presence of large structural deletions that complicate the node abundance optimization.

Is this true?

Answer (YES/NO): NO